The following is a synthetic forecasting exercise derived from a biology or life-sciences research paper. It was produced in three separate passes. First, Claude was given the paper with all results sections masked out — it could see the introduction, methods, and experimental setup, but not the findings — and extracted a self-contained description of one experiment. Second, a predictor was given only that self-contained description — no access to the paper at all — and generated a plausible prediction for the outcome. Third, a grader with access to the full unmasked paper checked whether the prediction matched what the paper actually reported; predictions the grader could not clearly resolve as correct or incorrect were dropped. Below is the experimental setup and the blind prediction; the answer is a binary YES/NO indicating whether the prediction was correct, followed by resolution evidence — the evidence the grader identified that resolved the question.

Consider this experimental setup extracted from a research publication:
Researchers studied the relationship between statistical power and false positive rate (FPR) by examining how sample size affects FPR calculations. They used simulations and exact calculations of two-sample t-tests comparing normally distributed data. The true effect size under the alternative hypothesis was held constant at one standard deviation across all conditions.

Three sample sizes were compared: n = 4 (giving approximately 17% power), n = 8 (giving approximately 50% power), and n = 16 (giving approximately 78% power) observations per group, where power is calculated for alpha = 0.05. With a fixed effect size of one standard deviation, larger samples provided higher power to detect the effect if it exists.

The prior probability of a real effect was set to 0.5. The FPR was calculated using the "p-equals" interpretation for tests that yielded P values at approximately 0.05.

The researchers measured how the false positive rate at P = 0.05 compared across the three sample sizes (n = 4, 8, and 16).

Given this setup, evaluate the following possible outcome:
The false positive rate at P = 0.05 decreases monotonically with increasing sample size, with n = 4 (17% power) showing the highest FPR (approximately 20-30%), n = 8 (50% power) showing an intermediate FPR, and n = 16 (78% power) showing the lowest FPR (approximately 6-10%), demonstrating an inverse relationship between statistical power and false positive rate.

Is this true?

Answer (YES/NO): NO